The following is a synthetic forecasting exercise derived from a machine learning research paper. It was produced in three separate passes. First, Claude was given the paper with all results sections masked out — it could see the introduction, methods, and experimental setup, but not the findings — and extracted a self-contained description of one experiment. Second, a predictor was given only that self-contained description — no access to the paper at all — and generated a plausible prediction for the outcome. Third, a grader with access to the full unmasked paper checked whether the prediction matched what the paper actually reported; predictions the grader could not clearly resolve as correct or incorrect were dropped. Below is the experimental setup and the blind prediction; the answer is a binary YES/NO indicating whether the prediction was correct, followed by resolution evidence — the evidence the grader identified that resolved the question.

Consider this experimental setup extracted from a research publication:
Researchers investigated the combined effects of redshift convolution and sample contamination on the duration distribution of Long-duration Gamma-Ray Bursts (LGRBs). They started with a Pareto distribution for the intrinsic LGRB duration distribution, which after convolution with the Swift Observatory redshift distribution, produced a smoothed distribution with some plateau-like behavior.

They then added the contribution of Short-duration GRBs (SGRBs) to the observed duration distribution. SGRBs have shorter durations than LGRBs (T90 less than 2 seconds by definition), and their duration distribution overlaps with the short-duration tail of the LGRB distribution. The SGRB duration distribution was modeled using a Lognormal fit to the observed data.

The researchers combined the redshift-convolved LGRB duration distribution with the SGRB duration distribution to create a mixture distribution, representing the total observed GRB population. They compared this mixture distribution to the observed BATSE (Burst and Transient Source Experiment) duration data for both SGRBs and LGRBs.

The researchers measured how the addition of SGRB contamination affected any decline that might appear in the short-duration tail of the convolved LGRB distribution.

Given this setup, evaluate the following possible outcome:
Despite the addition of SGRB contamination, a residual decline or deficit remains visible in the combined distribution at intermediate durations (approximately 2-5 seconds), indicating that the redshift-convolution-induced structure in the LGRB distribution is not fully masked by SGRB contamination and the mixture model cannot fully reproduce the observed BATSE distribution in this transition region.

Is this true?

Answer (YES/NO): NO